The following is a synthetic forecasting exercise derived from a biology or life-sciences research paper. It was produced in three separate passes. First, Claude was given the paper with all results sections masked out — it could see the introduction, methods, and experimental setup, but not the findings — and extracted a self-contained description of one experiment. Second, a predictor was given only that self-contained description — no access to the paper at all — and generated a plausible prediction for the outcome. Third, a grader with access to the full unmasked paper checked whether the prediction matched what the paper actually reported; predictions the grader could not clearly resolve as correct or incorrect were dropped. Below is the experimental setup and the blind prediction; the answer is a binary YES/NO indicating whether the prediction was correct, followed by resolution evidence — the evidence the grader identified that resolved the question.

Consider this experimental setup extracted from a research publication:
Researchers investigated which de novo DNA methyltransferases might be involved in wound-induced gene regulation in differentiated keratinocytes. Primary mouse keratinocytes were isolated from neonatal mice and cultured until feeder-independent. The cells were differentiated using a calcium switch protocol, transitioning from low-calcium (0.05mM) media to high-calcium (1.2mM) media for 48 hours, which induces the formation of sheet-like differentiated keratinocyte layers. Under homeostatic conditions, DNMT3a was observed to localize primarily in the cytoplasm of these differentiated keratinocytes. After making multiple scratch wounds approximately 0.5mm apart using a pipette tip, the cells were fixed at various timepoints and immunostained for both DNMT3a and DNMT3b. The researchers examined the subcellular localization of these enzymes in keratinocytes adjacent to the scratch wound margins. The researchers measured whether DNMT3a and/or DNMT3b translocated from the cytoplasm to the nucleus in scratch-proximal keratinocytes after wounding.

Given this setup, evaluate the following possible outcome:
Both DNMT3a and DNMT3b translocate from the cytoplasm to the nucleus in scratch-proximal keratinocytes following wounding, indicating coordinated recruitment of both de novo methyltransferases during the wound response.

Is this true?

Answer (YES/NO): NO